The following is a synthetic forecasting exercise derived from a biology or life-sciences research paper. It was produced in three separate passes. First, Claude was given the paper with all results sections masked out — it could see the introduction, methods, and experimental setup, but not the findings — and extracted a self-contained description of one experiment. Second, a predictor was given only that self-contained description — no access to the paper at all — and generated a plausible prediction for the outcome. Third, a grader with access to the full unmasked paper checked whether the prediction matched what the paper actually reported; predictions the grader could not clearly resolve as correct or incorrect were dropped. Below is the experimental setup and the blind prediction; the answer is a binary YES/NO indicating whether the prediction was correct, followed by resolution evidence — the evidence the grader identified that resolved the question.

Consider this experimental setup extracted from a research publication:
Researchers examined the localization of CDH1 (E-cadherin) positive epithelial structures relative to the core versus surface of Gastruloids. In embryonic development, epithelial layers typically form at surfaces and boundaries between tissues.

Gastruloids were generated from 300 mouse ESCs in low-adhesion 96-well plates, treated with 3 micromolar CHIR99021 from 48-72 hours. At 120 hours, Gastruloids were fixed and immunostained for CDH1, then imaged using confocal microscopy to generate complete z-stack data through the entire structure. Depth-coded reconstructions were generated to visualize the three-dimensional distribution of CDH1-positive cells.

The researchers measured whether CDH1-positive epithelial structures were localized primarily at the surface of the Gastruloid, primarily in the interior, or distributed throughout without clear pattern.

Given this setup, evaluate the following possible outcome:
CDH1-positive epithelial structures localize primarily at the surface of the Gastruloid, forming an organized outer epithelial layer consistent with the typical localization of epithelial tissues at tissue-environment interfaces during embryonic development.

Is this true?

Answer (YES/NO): NO